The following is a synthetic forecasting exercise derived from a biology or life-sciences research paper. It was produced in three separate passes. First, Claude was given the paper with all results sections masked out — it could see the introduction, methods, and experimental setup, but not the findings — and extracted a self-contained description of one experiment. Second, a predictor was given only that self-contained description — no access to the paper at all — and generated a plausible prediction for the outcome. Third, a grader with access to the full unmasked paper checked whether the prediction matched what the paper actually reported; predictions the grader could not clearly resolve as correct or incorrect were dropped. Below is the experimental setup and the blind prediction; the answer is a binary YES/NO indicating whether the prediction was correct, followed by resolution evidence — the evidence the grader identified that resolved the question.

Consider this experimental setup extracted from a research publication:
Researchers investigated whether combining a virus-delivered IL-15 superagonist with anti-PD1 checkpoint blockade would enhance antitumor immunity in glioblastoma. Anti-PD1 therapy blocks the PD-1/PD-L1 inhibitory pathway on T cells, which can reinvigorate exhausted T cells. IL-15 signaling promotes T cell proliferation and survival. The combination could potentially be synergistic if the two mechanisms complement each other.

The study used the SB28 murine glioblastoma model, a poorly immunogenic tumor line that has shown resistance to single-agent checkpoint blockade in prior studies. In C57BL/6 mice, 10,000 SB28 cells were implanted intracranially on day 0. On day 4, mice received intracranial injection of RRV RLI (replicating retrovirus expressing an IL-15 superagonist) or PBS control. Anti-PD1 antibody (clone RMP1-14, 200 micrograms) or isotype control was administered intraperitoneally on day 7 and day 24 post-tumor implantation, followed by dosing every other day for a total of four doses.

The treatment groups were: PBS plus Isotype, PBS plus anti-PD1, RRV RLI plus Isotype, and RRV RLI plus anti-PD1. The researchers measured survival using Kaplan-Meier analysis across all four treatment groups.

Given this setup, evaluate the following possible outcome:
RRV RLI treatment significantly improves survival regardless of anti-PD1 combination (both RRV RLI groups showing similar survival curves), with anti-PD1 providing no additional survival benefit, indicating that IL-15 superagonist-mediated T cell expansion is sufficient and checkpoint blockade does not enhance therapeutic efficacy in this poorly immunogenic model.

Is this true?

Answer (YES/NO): YES